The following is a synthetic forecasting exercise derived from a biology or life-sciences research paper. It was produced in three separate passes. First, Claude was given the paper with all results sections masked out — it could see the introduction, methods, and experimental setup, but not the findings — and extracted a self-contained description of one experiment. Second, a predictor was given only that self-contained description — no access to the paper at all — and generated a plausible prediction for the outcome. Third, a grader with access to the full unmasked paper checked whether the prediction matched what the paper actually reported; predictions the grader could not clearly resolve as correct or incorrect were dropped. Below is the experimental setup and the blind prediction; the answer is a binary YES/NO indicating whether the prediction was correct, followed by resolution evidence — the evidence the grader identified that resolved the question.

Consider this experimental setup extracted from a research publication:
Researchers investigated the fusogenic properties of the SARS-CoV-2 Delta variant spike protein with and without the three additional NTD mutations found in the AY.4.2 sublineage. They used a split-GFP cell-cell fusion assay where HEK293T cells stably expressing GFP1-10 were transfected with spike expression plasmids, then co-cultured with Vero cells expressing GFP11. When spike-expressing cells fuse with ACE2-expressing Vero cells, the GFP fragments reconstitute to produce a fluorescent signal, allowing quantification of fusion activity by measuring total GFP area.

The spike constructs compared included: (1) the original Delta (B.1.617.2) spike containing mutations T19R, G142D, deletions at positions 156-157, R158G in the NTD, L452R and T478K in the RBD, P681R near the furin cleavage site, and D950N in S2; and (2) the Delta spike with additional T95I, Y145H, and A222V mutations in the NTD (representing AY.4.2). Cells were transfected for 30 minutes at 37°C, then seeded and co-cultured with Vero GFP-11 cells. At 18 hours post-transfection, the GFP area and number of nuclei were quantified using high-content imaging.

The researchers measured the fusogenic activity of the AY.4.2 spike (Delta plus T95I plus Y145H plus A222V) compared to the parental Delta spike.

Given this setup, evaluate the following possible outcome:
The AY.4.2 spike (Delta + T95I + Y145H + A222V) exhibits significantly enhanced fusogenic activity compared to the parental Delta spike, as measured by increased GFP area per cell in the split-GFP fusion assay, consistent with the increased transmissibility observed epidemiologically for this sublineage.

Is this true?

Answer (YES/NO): NO